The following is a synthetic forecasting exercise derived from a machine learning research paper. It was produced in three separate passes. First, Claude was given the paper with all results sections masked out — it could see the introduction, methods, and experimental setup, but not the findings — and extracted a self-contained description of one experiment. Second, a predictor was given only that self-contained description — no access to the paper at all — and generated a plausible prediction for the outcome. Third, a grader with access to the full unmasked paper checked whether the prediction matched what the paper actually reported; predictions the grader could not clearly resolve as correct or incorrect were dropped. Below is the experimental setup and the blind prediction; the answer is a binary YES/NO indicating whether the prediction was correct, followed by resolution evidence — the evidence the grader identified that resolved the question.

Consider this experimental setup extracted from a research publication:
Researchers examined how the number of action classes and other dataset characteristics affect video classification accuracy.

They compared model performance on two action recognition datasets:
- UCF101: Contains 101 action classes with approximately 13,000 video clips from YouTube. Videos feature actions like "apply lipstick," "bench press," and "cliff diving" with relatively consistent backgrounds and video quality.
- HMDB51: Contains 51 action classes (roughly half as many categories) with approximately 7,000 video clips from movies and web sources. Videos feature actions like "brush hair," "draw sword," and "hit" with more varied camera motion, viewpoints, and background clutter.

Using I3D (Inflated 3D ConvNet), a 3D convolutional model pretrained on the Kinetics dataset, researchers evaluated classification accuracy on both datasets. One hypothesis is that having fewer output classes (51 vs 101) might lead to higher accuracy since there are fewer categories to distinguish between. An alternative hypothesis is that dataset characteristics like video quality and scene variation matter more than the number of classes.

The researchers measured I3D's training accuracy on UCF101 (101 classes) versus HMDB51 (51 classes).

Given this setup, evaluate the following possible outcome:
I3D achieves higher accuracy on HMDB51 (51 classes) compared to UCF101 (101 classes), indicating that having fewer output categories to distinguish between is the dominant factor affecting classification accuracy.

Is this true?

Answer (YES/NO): NO